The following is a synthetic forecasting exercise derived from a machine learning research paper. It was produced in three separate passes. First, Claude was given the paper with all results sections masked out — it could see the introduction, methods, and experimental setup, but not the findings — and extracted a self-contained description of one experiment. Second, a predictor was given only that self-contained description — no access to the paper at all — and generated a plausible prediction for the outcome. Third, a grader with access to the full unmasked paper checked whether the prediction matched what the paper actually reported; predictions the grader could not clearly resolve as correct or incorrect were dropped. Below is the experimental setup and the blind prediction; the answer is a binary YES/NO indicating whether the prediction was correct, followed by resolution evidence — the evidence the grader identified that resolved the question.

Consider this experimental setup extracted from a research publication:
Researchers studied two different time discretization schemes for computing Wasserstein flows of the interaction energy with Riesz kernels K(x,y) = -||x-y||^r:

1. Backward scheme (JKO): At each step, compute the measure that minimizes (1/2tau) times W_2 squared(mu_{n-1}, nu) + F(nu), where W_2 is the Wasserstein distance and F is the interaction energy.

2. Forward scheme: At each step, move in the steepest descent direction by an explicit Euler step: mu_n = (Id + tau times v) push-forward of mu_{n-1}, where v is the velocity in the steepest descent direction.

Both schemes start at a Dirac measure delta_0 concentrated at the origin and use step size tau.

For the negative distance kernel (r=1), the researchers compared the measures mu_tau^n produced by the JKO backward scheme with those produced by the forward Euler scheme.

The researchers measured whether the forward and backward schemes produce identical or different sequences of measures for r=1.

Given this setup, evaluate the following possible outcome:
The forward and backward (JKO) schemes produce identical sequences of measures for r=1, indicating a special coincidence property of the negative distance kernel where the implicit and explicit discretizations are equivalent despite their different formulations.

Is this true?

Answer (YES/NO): YES